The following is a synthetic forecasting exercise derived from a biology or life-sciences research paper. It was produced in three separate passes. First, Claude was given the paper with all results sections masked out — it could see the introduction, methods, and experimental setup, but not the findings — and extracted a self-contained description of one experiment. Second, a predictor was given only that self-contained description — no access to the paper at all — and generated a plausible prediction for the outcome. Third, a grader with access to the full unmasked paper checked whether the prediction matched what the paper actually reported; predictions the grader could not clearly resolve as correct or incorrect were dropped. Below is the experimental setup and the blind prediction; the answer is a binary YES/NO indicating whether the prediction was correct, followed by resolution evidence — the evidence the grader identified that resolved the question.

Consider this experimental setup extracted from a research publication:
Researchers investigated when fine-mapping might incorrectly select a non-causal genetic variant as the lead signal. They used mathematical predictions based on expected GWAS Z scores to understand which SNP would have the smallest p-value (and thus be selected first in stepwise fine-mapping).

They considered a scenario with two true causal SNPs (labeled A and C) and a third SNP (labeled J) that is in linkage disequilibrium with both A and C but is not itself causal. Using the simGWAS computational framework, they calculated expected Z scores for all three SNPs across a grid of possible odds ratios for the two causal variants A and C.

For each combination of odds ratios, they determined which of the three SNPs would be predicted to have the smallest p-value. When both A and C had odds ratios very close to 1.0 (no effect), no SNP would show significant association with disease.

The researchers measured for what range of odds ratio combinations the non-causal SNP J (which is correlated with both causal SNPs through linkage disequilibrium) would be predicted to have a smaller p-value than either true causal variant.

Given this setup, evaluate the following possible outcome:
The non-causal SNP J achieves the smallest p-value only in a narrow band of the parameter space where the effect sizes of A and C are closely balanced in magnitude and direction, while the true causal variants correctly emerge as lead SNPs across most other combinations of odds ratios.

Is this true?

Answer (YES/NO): YES